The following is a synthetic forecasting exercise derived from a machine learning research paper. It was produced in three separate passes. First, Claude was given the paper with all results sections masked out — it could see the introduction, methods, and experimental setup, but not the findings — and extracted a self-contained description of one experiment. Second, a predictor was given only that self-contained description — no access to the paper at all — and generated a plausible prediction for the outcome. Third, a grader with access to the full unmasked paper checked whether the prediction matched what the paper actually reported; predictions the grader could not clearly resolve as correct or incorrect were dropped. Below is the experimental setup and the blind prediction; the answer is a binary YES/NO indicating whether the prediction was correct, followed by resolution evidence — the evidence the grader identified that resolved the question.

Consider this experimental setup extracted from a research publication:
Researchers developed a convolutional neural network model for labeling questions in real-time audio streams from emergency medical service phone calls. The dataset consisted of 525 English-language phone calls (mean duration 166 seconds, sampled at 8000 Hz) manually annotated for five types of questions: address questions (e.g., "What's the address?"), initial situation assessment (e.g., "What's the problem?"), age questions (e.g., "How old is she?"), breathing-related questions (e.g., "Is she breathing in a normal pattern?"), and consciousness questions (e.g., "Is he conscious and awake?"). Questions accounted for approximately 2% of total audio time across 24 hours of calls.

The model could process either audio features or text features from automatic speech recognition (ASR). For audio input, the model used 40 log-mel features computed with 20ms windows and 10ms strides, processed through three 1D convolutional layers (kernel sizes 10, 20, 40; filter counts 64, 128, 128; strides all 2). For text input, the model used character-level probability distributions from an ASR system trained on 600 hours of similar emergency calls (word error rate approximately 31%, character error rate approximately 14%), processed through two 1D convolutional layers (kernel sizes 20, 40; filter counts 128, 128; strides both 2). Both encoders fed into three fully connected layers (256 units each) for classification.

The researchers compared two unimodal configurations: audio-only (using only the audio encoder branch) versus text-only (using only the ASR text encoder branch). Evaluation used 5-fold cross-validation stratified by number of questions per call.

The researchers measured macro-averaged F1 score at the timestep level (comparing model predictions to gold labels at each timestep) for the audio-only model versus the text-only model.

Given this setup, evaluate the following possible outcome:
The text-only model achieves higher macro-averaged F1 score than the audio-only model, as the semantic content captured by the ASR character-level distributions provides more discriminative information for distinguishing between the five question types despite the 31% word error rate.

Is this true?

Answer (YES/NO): YES